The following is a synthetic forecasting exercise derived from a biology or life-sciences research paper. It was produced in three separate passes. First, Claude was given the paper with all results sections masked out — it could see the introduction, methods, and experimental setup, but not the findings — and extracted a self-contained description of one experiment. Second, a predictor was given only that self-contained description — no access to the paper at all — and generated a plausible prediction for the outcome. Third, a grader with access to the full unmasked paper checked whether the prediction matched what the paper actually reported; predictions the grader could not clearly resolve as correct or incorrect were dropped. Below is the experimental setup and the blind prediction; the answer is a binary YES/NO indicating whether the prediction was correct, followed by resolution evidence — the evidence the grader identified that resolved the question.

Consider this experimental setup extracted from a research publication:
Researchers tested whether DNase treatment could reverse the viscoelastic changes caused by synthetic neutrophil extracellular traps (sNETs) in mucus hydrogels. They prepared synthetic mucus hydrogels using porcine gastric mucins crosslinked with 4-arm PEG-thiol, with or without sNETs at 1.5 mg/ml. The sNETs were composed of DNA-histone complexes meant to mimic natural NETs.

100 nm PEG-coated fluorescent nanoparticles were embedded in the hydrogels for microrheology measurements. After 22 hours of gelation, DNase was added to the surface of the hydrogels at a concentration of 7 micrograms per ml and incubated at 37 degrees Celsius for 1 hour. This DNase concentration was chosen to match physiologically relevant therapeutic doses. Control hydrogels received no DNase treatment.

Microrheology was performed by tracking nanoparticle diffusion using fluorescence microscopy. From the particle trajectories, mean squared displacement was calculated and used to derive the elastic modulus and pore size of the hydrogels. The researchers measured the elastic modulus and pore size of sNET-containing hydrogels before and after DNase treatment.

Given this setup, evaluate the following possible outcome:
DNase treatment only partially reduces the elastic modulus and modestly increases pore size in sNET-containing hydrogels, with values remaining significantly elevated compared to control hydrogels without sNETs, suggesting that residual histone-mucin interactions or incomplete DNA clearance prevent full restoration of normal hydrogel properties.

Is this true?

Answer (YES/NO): NO